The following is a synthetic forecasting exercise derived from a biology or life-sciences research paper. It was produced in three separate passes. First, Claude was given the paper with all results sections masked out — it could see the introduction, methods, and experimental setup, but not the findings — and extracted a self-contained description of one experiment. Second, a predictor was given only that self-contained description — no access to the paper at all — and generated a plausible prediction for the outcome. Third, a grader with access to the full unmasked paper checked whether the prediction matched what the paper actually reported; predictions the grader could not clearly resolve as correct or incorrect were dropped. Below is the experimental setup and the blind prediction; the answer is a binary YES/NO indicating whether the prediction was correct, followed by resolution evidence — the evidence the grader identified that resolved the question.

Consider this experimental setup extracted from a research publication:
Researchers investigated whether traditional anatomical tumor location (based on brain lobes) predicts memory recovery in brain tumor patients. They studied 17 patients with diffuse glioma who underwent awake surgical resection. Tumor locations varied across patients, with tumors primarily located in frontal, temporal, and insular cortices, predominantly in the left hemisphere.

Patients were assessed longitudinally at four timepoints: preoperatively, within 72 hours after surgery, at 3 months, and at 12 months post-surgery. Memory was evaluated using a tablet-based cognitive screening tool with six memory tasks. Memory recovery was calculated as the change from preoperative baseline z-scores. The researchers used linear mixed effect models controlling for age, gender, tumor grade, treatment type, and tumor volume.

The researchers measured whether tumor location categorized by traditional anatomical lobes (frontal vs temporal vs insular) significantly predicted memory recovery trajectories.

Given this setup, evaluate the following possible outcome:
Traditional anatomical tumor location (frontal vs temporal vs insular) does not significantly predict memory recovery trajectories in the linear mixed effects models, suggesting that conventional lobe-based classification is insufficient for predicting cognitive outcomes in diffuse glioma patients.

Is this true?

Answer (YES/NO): YES